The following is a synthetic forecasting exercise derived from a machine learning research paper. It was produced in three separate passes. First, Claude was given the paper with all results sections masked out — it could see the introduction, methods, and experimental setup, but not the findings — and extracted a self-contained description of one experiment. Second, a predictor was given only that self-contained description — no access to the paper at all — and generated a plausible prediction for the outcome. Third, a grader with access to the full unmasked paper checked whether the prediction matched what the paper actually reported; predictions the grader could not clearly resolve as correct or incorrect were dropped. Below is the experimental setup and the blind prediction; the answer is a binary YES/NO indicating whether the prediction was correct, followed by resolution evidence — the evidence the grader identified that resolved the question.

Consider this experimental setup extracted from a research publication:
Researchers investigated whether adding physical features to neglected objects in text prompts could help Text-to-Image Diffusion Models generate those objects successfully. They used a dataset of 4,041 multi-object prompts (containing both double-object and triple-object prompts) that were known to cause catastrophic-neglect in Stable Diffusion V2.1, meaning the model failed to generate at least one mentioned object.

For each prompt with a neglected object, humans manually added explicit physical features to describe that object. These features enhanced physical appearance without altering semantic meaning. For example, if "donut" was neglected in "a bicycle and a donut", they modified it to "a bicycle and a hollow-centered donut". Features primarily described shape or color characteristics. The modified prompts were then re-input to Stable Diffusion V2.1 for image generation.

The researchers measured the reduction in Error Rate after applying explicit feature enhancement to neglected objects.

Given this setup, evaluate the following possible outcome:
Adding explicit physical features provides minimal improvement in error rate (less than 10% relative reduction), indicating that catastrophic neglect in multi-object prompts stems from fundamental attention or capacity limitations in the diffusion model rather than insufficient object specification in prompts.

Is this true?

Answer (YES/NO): NO